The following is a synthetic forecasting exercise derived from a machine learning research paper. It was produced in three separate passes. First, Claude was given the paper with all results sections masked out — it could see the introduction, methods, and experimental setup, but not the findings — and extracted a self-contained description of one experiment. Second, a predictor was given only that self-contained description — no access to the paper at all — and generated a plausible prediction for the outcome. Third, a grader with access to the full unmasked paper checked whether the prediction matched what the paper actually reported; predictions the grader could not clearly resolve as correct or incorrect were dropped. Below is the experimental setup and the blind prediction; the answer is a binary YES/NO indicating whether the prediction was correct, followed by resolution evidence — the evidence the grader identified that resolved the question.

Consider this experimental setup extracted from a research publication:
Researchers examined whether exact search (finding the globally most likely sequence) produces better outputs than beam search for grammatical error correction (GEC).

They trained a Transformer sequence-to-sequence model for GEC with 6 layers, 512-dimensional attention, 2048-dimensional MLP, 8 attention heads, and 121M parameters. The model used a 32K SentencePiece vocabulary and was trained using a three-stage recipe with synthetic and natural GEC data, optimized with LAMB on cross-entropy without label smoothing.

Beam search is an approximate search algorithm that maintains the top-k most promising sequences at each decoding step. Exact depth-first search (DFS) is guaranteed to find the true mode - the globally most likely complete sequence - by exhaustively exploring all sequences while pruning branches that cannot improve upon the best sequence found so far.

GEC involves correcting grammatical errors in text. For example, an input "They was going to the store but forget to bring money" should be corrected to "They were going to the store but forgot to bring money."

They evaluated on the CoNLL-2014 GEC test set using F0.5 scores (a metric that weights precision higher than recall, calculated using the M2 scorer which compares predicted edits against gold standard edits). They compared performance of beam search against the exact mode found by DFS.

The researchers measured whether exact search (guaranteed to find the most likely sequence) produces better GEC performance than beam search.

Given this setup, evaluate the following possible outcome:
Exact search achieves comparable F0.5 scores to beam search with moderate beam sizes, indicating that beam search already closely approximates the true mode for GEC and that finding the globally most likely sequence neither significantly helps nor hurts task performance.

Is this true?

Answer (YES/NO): YES